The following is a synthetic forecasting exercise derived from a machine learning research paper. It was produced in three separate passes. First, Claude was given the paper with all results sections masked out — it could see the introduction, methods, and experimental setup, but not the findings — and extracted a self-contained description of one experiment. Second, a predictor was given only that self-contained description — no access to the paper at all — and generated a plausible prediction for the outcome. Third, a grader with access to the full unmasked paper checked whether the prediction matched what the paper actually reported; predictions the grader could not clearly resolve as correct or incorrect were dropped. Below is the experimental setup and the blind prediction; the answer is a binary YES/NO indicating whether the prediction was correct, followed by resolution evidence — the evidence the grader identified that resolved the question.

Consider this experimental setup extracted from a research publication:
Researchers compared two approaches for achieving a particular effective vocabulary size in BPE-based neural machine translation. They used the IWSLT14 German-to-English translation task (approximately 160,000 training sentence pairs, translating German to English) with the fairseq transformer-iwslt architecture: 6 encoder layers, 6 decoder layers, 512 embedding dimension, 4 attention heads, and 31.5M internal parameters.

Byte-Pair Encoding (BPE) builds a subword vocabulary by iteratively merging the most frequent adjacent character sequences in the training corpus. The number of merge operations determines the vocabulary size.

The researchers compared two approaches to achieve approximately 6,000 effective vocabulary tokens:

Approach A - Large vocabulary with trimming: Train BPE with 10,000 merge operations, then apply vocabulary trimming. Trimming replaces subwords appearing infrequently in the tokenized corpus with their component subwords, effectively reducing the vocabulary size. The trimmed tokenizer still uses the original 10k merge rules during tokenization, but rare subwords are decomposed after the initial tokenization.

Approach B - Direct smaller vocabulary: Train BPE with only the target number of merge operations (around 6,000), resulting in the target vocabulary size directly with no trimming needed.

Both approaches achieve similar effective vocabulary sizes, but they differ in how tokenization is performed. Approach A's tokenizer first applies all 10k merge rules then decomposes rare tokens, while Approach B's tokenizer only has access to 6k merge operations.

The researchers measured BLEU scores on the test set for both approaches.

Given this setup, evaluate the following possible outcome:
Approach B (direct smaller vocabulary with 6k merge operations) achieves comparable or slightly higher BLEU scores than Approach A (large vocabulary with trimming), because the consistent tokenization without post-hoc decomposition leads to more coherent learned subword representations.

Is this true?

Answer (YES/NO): YES